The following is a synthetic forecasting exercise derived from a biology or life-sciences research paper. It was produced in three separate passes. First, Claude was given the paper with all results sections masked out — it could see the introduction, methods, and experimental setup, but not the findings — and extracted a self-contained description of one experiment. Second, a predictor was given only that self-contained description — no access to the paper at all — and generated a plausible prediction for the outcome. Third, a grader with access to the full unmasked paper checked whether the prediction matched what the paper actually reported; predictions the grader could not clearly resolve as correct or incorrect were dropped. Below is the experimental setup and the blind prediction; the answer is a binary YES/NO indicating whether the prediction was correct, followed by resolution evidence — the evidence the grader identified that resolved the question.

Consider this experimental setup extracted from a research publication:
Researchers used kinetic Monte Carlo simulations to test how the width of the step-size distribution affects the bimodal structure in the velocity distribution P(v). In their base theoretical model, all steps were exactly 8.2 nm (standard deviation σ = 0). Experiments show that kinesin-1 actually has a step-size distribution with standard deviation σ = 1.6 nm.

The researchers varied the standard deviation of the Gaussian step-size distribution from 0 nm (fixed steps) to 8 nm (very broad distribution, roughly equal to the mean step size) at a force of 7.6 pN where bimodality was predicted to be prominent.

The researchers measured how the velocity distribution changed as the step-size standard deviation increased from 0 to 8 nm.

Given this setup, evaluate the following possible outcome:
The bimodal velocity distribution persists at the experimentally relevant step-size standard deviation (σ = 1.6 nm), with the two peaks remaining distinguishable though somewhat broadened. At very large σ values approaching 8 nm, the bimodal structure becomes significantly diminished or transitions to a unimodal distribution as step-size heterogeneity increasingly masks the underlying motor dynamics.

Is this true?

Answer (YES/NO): YES